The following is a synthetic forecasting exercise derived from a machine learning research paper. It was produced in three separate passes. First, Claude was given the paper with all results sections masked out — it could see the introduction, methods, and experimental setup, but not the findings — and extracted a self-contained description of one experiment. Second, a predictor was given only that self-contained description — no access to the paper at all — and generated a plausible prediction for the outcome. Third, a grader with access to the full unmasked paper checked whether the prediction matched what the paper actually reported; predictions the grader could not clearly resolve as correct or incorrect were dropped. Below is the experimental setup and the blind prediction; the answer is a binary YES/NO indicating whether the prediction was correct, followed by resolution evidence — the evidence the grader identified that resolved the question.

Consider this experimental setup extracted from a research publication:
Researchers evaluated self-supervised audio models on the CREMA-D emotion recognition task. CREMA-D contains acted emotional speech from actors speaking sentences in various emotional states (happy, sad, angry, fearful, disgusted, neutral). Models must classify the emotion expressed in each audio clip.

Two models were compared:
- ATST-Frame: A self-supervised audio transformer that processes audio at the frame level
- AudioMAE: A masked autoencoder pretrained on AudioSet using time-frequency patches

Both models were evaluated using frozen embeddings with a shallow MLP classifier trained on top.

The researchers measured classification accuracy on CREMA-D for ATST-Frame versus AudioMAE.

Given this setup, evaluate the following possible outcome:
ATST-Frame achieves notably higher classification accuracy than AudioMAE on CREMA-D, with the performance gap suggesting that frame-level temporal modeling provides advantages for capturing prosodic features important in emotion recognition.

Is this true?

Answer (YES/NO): YES